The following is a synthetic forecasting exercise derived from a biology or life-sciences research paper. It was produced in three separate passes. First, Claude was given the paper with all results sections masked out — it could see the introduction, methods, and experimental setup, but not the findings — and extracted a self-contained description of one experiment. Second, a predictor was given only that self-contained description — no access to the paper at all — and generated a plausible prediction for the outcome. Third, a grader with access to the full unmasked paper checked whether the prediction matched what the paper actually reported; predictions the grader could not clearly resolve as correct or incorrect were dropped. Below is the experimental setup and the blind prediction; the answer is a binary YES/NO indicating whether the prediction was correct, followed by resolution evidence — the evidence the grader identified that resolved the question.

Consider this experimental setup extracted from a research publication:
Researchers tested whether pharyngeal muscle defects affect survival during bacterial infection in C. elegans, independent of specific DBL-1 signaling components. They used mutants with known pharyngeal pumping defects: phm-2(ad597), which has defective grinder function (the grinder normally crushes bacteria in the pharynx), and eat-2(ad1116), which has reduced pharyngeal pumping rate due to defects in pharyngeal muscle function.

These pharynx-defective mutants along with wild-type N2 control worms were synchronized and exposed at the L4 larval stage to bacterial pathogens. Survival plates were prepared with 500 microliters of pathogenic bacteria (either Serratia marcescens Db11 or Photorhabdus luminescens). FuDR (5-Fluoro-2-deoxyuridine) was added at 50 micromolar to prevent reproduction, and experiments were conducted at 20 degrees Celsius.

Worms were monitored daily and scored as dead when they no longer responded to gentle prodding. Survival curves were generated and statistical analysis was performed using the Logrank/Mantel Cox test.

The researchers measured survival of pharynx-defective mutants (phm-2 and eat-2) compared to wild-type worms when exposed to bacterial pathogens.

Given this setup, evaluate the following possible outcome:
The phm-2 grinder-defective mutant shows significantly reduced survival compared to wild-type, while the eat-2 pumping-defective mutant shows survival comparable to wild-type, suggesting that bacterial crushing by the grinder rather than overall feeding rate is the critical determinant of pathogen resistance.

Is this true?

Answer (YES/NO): NO